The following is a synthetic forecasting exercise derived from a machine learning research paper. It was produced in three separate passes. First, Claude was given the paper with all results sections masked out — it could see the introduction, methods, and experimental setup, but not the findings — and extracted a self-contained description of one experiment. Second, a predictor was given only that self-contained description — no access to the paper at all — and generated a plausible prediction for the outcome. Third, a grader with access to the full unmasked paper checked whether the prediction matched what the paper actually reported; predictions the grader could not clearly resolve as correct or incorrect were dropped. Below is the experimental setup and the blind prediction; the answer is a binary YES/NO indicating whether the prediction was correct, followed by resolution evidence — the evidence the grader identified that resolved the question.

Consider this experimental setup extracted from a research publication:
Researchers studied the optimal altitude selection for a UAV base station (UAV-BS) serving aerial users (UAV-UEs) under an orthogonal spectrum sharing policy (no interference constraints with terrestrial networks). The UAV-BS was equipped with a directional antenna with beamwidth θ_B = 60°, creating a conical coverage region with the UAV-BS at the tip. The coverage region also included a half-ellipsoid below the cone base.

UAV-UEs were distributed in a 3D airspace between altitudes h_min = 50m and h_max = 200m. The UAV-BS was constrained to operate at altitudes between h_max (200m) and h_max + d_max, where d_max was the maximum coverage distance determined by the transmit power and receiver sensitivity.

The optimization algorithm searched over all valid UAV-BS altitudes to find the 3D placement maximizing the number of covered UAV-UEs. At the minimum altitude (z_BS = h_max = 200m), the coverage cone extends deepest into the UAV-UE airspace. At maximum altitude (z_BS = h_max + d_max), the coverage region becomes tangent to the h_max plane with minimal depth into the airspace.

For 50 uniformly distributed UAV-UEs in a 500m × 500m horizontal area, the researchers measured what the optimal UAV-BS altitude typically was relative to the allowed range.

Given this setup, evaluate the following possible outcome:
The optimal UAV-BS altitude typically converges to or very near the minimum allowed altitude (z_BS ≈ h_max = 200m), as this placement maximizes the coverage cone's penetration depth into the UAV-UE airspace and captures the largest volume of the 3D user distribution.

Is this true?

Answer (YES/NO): NO